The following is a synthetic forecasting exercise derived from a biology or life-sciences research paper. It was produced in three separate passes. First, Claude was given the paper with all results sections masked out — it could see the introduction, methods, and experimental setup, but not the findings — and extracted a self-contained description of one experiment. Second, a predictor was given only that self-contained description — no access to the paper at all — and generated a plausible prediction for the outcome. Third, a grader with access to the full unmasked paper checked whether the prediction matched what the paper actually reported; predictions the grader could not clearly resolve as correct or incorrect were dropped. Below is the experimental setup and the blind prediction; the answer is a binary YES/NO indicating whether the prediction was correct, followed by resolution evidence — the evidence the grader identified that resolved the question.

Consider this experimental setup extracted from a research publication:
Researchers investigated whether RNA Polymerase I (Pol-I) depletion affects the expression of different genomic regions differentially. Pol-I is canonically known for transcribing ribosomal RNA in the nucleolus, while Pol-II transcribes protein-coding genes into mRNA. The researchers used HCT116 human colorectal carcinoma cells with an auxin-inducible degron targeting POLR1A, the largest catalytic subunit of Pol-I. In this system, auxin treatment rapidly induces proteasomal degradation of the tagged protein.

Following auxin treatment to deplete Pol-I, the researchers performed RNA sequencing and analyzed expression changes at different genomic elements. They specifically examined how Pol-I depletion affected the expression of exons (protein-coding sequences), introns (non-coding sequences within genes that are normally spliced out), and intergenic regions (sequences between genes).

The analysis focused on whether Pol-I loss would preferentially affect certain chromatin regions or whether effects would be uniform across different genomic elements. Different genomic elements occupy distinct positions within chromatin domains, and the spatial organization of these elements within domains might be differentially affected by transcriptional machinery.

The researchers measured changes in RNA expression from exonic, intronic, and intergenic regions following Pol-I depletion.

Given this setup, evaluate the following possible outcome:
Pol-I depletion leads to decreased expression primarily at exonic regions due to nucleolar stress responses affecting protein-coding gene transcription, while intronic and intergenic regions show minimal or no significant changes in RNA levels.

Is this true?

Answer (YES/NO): NO